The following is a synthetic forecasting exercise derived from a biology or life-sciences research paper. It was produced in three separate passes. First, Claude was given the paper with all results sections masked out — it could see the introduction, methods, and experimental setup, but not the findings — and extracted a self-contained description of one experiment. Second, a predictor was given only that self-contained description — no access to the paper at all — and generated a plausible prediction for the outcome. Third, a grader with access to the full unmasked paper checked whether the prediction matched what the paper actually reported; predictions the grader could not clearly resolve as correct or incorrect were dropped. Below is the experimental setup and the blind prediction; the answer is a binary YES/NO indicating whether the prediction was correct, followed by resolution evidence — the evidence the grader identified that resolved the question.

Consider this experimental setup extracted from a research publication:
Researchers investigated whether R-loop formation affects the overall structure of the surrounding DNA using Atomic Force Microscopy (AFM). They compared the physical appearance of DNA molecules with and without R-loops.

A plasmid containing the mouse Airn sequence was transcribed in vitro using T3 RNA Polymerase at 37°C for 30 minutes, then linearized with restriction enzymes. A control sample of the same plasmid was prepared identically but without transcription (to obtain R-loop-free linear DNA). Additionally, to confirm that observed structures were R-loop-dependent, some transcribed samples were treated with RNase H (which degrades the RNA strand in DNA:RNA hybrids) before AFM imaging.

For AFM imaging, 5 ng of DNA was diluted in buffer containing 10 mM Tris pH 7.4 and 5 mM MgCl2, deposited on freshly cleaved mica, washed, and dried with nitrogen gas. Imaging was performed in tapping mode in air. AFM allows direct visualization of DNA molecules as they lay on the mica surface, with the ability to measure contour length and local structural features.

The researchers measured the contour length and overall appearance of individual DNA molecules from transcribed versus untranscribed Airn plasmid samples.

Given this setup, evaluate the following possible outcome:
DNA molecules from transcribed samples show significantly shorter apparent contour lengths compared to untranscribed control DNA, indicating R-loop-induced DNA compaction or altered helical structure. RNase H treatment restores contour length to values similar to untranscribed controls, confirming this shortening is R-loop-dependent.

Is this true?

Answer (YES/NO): YES